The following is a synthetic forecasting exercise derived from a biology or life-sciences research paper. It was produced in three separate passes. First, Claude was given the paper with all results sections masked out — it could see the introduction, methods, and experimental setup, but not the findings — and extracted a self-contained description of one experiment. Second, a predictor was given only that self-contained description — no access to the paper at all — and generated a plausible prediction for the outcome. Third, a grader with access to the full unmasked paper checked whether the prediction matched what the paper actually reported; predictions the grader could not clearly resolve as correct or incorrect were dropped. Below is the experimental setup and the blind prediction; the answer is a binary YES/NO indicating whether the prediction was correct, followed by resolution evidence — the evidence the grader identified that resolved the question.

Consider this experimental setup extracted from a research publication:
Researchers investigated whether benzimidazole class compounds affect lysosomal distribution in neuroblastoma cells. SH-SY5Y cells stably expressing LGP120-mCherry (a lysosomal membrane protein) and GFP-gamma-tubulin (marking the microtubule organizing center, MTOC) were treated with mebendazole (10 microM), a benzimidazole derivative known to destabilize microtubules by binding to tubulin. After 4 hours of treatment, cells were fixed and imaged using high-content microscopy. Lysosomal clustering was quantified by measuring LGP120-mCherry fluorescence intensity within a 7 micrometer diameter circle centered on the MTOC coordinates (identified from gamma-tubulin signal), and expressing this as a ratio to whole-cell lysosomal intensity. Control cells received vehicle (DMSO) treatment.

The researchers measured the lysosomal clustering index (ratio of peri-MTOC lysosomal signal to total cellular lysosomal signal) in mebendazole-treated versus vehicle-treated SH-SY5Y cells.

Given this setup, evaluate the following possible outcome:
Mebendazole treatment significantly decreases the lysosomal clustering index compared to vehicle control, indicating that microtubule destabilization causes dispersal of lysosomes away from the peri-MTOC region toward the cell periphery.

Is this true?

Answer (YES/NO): NO